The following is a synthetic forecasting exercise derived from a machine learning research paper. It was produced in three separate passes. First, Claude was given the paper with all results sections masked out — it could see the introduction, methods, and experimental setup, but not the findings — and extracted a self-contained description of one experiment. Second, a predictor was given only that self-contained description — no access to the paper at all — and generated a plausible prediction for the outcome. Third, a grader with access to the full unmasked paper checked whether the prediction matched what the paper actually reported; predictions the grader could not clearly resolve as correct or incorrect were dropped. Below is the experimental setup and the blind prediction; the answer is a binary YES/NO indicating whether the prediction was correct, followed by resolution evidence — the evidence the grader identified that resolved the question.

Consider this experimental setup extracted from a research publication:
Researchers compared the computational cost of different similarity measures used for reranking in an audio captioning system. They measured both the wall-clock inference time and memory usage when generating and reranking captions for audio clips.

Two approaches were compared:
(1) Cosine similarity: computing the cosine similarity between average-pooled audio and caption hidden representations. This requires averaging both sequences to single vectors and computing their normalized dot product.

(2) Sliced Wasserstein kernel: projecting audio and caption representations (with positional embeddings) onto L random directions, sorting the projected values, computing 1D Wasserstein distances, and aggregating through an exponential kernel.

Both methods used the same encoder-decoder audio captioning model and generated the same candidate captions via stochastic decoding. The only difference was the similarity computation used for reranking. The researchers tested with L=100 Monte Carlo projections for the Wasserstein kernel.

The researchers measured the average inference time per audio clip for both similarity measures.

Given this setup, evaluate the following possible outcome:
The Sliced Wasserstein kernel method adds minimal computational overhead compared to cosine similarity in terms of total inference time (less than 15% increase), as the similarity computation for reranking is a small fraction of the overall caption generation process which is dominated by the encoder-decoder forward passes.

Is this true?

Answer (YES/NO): NO